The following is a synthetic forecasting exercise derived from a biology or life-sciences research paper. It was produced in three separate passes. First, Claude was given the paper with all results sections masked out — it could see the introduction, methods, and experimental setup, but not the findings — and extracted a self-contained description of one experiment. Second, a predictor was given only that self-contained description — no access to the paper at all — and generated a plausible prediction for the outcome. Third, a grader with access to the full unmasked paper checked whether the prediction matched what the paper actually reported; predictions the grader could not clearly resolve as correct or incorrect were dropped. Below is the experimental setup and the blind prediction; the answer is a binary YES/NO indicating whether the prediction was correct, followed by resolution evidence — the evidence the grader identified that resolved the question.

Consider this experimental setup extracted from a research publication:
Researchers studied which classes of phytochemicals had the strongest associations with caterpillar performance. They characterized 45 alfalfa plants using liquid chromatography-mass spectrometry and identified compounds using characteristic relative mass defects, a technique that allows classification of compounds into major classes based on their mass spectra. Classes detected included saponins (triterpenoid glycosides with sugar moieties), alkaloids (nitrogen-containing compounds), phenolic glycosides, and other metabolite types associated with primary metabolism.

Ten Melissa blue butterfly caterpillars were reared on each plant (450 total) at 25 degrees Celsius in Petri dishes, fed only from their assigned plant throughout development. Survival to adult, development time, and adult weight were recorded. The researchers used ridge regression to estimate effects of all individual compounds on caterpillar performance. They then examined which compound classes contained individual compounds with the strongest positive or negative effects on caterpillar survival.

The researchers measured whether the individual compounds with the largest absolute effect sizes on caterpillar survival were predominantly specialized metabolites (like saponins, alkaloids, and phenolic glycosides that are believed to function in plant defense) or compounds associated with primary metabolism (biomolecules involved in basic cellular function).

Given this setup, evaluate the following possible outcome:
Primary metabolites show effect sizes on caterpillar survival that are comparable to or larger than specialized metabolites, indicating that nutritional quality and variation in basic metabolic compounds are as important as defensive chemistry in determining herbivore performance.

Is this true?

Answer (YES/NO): NO